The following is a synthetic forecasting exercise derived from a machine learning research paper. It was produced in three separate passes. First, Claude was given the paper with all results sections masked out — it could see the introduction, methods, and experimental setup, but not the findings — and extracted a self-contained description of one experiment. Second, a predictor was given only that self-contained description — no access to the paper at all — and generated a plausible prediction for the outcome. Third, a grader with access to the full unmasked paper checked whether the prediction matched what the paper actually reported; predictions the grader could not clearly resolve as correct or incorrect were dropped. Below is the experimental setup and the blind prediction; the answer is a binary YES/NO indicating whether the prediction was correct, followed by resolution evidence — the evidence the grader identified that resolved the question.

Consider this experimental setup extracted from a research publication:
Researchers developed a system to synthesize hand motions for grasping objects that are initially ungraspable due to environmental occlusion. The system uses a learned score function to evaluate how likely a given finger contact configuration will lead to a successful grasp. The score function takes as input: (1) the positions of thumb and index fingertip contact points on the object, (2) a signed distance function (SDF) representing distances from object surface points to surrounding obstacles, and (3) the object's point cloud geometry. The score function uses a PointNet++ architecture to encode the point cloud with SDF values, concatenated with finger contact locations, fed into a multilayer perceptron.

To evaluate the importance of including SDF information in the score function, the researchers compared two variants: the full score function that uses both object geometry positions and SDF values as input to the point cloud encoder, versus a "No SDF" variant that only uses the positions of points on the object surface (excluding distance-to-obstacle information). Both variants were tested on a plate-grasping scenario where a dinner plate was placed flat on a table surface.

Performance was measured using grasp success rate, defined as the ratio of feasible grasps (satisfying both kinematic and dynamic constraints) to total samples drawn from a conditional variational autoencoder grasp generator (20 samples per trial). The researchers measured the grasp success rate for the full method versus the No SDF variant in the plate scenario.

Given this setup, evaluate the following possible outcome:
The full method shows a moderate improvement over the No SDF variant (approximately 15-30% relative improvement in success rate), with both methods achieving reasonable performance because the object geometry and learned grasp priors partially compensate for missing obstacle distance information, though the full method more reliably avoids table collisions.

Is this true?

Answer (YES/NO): NO